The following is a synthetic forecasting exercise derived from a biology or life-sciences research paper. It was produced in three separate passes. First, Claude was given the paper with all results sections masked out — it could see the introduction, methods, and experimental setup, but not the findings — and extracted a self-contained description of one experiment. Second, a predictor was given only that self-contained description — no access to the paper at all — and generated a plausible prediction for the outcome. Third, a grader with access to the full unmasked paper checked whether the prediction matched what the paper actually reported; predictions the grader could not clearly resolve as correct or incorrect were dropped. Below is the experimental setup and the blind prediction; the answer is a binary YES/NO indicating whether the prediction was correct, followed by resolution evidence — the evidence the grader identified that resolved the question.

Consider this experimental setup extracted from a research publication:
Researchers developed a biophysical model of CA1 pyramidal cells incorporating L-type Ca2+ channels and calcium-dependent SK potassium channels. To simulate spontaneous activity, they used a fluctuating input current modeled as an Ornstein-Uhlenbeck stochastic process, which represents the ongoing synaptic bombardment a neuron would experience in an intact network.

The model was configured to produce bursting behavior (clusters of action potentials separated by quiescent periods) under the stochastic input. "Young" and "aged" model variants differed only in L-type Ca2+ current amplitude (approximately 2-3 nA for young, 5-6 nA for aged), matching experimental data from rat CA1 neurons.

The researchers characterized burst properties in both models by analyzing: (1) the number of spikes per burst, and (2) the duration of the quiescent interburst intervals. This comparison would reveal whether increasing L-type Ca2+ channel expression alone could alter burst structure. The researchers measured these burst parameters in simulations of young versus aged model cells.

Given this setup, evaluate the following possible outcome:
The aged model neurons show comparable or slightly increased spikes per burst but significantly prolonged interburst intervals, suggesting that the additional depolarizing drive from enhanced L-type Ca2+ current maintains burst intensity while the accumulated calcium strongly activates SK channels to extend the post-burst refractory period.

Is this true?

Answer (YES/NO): NO